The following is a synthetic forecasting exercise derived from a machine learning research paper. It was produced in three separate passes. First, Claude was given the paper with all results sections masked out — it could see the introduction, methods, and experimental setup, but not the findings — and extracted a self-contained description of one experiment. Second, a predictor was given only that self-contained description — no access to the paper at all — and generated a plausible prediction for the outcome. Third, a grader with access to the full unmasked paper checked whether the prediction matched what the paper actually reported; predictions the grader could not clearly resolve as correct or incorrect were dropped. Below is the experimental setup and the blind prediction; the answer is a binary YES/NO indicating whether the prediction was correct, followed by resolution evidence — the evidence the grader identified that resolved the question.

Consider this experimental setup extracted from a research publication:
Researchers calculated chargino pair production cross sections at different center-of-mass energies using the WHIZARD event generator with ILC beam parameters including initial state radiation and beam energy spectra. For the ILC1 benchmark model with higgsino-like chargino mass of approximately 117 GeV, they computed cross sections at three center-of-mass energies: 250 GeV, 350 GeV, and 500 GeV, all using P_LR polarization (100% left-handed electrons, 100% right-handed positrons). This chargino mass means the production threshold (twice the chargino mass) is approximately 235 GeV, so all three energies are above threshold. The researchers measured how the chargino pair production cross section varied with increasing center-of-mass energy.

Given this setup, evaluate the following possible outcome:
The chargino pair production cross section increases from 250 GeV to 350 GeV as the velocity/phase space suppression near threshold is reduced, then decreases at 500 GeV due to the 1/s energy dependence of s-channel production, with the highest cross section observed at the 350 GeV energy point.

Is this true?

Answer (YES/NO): YES